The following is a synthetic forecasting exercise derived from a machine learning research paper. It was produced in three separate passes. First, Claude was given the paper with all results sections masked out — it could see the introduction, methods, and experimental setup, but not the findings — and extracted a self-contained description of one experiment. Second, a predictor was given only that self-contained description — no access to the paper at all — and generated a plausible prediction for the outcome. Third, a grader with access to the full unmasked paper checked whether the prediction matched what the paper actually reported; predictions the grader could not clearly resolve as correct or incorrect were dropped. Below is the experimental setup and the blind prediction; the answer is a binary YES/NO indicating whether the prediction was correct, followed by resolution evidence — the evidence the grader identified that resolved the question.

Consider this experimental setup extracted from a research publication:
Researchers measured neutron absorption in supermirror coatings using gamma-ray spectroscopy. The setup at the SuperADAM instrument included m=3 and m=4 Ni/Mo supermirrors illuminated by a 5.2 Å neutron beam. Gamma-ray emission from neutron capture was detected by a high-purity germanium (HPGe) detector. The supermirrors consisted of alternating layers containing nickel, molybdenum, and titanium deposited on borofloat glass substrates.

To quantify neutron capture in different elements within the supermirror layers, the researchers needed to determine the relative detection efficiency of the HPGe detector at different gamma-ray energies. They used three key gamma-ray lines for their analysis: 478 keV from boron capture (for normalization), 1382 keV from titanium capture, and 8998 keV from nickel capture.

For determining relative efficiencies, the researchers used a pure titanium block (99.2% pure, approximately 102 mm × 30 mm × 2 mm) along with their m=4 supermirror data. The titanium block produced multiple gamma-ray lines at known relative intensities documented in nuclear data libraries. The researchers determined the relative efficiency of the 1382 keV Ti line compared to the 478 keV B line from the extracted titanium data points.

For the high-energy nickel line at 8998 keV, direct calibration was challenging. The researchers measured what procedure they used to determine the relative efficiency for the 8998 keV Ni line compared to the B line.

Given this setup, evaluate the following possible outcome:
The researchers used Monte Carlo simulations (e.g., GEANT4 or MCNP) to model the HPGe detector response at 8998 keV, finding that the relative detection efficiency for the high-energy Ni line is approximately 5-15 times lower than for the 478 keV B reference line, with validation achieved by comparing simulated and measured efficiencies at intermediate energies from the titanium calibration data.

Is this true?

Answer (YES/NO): NO